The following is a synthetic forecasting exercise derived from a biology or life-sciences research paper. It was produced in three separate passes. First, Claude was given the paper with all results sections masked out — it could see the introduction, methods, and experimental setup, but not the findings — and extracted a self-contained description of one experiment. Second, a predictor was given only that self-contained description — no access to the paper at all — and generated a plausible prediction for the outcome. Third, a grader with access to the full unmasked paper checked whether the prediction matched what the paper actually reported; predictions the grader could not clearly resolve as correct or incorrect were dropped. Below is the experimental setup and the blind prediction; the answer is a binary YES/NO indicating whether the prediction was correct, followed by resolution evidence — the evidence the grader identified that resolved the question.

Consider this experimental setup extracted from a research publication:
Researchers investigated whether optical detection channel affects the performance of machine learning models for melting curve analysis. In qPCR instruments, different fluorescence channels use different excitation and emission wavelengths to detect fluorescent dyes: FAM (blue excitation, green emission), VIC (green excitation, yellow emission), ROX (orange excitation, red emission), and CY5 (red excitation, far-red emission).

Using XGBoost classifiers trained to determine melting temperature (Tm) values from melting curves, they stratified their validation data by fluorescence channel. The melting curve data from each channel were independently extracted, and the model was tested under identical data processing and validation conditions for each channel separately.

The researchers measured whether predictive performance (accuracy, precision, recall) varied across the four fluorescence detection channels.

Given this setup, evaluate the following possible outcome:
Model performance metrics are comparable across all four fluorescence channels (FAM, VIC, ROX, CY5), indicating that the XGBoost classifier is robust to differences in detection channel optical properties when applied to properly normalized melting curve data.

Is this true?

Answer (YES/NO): YES